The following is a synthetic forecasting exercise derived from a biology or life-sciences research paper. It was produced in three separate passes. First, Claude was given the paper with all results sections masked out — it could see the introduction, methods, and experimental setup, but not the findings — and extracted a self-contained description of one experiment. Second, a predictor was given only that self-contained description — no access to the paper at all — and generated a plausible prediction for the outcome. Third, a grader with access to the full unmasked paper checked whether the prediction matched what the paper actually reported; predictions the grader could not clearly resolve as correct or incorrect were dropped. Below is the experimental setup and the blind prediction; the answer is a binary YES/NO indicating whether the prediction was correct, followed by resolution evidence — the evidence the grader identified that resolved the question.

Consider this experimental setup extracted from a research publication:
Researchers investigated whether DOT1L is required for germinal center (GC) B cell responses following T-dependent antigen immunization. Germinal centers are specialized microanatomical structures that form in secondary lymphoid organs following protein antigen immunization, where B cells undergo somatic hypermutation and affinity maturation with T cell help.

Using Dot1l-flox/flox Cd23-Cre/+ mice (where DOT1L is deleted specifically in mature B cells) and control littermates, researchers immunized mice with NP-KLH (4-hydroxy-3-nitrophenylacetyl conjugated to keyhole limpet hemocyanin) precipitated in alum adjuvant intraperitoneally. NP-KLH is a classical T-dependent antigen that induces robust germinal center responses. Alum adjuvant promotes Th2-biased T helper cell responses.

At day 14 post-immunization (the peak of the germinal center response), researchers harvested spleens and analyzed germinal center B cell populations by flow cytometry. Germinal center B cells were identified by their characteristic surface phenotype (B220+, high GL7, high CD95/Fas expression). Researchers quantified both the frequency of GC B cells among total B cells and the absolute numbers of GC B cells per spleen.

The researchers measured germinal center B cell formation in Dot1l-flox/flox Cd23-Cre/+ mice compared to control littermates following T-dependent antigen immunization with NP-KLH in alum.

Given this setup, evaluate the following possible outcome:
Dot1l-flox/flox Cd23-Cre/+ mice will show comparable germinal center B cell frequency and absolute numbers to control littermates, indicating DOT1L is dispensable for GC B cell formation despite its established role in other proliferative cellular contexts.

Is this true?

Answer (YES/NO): NO